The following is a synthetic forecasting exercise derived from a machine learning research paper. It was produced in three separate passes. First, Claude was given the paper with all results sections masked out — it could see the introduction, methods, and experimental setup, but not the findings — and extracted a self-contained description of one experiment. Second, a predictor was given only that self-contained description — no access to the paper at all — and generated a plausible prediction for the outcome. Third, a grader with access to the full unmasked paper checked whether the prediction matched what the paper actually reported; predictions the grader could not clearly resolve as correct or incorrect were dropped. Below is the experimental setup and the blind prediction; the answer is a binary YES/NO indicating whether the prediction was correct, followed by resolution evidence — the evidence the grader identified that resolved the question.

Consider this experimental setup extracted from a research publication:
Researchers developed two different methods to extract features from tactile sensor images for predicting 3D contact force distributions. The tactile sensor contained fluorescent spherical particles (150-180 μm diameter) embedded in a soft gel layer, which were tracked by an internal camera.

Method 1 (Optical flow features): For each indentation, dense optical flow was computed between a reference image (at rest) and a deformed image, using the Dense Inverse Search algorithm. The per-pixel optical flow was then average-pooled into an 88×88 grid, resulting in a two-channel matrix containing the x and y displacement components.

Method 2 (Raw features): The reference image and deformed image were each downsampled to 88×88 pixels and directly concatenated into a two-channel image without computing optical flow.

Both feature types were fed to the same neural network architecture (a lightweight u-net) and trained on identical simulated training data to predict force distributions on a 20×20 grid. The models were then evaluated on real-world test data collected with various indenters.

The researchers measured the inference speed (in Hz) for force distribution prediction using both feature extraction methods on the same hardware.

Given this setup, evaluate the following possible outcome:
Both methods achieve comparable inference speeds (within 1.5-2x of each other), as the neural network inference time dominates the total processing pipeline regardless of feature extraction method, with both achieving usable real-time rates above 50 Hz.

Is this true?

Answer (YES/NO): NO